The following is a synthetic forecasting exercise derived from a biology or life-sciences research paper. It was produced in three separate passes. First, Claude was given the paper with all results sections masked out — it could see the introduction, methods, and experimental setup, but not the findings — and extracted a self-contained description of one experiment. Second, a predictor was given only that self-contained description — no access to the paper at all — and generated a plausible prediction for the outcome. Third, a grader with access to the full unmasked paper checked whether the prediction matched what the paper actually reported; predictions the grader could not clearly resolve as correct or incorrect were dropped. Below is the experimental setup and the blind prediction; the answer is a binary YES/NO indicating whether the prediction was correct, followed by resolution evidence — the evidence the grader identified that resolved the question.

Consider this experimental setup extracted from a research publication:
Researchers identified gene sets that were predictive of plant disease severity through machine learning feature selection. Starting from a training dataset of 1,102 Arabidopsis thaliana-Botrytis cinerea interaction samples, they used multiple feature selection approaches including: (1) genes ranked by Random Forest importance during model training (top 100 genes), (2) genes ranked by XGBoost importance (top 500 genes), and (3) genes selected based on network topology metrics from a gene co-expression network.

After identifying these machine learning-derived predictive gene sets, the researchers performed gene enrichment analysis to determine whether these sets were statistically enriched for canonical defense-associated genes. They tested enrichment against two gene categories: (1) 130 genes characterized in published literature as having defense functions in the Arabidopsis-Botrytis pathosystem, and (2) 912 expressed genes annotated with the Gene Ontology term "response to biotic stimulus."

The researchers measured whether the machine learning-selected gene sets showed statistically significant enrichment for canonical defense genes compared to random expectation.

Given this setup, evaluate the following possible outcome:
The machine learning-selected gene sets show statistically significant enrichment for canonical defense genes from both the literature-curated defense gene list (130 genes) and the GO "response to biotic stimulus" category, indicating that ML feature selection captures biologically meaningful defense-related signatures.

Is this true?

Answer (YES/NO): NO